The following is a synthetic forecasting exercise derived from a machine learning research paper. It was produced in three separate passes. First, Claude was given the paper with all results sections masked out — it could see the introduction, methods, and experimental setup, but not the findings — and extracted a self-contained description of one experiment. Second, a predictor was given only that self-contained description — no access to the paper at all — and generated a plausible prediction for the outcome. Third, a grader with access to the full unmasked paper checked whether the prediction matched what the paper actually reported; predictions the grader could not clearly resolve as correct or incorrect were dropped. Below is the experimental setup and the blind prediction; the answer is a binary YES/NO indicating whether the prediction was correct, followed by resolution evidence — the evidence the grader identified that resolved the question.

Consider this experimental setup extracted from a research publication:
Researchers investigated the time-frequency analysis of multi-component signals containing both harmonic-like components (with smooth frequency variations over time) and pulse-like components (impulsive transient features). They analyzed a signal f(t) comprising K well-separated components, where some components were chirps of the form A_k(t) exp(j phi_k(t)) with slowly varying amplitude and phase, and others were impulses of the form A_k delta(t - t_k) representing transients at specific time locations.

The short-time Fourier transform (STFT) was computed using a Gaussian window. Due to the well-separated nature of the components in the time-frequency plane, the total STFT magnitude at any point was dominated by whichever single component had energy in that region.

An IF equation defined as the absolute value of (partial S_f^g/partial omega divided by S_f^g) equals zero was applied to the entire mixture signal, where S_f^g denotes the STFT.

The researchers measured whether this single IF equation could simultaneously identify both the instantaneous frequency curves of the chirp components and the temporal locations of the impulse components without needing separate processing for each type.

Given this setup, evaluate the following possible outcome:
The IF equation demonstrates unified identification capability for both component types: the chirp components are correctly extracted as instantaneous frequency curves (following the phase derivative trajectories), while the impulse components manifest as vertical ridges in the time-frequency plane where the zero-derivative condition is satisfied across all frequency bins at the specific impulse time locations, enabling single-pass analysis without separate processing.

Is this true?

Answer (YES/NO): YES